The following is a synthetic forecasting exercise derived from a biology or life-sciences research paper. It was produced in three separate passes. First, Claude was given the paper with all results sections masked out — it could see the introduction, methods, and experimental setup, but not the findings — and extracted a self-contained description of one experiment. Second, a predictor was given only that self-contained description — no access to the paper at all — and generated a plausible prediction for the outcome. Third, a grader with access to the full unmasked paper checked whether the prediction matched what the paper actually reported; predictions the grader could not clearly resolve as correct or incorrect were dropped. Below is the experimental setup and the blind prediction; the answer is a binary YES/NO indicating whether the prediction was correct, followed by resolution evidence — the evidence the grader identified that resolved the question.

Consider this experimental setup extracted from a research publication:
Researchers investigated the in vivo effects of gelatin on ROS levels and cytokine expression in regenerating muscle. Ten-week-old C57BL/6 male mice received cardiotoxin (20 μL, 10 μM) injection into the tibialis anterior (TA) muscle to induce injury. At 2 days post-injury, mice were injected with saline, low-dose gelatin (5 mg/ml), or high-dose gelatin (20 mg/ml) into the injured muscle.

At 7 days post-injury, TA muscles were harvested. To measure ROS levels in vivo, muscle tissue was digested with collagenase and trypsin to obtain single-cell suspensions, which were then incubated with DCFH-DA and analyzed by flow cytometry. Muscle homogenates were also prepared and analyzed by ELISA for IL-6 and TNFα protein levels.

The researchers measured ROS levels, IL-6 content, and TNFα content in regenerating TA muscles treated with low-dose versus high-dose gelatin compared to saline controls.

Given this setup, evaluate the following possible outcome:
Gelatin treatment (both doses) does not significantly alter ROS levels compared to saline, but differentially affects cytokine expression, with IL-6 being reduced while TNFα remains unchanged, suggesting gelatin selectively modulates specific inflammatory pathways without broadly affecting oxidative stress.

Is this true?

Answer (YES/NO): NO